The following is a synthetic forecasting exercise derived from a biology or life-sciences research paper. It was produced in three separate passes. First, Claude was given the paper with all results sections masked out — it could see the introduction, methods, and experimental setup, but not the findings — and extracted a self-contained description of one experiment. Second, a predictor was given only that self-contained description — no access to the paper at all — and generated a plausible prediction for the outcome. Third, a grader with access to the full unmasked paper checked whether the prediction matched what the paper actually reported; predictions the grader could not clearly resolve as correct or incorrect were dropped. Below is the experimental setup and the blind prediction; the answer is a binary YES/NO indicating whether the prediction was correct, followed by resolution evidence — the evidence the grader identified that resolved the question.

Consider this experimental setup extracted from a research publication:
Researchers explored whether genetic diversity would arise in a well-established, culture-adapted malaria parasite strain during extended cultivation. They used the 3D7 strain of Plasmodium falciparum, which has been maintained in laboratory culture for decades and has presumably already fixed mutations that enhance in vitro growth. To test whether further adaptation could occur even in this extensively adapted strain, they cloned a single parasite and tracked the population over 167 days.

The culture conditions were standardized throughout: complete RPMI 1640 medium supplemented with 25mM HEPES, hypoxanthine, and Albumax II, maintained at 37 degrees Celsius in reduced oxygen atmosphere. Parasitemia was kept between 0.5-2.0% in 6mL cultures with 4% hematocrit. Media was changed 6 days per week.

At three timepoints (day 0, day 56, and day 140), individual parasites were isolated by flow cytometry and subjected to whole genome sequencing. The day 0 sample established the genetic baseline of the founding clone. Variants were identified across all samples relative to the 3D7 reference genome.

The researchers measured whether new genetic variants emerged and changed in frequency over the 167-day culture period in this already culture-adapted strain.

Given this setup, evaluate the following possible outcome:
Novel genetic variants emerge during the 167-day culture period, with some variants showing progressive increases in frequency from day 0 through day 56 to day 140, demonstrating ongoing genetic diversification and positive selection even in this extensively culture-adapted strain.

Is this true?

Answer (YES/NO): YES